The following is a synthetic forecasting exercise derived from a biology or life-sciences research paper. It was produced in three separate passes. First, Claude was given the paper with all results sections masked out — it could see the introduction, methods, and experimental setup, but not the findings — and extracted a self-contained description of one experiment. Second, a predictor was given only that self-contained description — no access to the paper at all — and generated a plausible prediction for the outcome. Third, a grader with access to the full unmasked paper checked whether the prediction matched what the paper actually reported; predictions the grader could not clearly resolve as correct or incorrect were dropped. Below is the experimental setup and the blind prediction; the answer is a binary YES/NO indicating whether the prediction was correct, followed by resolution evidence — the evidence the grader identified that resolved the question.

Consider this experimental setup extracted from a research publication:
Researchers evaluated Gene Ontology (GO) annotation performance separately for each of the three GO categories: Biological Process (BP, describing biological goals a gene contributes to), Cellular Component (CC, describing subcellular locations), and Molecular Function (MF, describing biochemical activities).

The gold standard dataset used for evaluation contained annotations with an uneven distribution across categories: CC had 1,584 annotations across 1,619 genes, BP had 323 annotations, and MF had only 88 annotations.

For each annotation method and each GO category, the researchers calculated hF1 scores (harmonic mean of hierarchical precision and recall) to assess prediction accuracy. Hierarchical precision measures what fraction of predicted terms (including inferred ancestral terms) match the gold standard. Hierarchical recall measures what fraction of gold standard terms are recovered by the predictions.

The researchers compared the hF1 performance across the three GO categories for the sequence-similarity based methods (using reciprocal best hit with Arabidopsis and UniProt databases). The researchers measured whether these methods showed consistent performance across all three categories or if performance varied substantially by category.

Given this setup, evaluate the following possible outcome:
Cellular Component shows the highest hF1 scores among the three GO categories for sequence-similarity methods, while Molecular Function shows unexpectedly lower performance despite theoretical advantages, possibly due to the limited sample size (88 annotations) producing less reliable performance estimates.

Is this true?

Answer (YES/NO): NO